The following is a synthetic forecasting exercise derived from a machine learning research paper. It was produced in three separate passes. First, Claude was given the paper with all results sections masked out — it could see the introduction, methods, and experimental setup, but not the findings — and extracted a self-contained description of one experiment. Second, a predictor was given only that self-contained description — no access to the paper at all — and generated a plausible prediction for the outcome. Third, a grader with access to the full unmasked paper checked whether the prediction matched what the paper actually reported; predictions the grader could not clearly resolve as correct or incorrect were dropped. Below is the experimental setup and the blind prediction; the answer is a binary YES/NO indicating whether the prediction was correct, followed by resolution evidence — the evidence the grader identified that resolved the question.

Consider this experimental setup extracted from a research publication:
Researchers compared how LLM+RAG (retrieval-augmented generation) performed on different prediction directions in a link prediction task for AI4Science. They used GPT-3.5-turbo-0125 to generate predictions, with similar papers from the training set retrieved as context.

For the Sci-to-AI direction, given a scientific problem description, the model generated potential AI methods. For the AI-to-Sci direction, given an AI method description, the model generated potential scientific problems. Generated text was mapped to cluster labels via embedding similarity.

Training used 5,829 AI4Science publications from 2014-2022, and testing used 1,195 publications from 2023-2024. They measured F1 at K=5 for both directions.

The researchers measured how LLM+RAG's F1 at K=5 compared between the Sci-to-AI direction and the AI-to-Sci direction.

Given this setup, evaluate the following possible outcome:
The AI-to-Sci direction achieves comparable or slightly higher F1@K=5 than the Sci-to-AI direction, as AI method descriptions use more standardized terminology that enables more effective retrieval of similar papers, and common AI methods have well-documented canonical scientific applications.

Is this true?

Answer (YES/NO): NO